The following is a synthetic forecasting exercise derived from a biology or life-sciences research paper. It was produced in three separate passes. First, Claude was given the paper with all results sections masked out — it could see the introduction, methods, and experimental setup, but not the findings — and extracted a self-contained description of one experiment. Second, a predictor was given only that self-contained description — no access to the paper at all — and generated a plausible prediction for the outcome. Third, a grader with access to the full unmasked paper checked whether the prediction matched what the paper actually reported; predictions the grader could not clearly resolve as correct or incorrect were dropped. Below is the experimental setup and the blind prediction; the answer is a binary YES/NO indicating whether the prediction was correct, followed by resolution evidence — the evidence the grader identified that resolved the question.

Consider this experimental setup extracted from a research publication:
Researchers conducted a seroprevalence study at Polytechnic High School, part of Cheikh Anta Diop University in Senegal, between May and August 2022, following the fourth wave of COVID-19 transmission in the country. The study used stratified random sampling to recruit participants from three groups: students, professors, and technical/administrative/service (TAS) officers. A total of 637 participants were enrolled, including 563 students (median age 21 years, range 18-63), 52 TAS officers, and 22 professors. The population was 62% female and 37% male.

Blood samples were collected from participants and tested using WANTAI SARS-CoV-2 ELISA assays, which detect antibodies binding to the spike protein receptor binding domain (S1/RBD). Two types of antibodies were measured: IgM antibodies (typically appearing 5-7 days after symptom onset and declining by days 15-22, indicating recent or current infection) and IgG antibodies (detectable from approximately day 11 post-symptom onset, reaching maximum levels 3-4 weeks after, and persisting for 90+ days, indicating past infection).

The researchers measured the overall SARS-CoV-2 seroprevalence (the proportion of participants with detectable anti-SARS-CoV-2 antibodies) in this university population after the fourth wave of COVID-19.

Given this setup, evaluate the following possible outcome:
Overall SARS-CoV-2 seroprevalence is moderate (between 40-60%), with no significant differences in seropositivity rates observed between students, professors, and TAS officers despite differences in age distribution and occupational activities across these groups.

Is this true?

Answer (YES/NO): NO